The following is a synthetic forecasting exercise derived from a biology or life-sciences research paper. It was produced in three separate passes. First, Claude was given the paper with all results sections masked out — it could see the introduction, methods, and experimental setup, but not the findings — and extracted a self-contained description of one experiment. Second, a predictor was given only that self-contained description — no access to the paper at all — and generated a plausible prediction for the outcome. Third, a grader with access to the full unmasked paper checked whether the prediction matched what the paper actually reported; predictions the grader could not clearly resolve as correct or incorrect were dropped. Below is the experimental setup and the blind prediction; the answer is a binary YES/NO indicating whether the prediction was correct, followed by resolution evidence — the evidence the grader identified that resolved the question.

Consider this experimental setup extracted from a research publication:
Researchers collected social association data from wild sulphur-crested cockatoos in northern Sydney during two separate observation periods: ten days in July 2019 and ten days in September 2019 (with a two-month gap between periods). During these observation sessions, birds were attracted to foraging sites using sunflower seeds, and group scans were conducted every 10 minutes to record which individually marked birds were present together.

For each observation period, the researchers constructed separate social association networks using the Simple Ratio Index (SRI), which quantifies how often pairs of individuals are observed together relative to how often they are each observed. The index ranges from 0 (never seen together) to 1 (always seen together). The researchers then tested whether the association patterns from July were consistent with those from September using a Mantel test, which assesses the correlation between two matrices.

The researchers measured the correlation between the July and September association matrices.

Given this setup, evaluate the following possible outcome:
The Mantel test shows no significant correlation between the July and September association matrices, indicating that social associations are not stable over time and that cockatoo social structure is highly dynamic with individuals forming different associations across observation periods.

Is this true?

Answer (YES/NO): NO